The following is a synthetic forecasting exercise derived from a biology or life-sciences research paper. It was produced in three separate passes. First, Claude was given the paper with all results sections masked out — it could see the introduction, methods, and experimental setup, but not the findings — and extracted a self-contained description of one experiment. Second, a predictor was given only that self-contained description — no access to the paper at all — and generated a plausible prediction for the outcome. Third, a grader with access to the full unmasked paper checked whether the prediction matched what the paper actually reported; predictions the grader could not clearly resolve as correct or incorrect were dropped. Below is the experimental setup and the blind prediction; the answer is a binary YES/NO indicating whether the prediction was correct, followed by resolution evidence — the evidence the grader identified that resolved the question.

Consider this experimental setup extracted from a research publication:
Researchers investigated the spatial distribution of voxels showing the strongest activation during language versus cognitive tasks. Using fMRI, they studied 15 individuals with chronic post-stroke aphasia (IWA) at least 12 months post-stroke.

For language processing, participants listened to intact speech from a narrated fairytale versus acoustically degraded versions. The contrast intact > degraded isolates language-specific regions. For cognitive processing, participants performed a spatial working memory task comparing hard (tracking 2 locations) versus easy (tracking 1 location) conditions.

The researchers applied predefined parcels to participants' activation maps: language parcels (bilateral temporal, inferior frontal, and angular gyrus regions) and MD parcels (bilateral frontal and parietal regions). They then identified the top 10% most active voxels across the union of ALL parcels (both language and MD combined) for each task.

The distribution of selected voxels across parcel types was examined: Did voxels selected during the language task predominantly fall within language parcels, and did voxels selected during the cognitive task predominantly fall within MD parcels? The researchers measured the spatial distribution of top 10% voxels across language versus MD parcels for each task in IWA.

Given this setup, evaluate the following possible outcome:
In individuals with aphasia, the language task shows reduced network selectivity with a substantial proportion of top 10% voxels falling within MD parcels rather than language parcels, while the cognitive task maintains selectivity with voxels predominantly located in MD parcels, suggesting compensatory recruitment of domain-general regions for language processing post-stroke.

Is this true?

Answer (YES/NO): NO